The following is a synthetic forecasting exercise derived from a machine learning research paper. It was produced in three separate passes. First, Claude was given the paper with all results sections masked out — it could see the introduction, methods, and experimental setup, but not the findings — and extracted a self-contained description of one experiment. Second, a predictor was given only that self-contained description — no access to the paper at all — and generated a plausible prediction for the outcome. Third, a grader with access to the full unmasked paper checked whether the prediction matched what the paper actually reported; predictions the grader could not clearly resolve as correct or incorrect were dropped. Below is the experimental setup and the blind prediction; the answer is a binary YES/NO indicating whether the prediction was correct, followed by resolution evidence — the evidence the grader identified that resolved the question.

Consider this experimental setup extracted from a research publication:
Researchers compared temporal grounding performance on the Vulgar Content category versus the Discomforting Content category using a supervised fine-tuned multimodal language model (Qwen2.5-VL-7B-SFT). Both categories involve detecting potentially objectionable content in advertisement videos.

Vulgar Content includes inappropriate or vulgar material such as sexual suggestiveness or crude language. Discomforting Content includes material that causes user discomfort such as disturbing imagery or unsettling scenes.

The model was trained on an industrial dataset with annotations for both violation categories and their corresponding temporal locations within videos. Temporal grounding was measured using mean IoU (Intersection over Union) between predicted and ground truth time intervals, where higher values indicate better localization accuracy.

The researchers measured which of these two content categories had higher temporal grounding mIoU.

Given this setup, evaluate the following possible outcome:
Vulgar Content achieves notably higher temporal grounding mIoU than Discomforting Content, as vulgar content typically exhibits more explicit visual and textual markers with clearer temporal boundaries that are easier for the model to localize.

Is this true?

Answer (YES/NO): NO